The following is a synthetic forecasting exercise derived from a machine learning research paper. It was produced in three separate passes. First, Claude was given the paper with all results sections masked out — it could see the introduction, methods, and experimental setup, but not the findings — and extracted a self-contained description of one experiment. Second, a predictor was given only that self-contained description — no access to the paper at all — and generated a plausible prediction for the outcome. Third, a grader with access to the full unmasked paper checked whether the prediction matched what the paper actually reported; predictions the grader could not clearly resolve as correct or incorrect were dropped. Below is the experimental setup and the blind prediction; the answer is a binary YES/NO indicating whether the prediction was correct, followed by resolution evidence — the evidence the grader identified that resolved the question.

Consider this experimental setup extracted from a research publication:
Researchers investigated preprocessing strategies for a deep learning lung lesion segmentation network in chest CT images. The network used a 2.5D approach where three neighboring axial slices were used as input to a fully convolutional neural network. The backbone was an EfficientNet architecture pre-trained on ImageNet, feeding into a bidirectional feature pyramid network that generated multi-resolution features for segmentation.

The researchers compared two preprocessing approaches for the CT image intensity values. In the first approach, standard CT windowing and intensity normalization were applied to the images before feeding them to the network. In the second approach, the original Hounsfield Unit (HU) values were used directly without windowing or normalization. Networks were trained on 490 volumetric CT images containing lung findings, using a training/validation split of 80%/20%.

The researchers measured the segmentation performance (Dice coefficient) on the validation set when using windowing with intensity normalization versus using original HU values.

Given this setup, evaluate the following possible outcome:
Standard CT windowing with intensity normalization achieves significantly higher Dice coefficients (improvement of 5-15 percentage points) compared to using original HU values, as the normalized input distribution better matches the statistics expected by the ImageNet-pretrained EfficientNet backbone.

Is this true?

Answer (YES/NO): NO